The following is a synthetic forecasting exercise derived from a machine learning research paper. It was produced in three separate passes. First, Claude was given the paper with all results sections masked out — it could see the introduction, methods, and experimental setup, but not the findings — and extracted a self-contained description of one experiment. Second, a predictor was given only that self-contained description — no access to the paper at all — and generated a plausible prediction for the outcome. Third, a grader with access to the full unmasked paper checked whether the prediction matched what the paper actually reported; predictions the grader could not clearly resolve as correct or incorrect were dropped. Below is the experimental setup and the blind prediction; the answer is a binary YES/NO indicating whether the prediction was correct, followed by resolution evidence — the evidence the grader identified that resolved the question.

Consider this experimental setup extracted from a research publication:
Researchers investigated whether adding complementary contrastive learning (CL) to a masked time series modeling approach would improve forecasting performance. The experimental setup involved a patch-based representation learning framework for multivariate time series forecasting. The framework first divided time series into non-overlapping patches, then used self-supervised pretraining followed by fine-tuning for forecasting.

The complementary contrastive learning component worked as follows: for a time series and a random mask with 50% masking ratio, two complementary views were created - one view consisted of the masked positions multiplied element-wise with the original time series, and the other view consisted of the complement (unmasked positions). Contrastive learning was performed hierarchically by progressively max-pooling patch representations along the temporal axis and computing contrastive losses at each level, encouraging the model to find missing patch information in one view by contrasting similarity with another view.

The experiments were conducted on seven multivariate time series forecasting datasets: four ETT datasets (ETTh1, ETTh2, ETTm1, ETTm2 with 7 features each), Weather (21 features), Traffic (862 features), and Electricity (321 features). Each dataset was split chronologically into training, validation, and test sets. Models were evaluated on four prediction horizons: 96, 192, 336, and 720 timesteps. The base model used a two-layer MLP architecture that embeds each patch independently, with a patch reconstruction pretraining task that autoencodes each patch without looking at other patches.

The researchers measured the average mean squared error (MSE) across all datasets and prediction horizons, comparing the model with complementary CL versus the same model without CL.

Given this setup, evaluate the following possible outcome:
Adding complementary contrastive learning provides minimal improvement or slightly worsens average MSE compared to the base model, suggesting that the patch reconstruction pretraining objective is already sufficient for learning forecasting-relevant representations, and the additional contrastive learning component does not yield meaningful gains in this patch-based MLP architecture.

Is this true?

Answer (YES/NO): NO